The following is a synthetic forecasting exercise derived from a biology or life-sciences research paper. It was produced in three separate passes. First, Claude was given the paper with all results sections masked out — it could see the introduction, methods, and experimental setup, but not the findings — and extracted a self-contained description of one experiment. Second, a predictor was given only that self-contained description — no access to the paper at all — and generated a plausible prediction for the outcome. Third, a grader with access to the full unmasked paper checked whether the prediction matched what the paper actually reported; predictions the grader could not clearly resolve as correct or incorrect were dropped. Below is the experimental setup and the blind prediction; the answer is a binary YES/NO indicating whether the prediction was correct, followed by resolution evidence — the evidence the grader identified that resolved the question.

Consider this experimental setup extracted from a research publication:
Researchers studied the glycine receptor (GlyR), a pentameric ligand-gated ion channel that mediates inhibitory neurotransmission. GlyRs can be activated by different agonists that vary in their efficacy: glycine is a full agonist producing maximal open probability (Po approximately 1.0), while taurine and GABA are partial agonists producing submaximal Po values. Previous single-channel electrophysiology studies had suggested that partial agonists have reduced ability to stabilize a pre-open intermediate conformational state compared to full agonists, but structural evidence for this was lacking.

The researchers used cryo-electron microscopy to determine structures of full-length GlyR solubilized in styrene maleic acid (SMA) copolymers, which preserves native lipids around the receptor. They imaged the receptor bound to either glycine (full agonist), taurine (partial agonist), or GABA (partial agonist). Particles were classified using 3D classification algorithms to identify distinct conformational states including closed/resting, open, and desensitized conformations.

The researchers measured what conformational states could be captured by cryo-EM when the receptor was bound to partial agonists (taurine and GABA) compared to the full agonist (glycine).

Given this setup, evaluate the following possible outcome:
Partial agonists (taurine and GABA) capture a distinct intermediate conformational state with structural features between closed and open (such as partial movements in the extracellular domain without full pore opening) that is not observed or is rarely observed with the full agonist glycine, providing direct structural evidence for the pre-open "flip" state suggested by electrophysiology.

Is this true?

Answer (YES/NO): NO